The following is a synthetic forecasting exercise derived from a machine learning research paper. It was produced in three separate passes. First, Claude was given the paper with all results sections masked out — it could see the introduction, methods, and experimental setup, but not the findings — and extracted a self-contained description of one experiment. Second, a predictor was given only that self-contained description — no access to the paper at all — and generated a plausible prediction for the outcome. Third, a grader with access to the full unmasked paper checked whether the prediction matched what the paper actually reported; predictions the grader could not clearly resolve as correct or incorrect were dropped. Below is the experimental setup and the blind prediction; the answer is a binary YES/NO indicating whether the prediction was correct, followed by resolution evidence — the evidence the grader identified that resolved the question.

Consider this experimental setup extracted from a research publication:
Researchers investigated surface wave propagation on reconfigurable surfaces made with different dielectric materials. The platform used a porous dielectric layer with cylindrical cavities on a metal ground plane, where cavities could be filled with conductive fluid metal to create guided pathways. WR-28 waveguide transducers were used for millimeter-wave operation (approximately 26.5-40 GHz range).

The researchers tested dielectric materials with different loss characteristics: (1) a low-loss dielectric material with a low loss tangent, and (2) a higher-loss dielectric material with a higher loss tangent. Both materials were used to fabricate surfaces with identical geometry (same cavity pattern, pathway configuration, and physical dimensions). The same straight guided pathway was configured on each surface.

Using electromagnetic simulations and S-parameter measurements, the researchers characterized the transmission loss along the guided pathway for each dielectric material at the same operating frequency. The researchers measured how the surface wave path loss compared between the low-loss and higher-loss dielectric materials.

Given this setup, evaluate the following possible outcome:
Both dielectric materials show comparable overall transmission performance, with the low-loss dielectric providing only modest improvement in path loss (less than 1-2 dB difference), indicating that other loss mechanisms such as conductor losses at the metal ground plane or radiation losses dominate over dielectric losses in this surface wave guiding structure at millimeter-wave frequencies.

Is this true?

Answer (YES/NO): NO